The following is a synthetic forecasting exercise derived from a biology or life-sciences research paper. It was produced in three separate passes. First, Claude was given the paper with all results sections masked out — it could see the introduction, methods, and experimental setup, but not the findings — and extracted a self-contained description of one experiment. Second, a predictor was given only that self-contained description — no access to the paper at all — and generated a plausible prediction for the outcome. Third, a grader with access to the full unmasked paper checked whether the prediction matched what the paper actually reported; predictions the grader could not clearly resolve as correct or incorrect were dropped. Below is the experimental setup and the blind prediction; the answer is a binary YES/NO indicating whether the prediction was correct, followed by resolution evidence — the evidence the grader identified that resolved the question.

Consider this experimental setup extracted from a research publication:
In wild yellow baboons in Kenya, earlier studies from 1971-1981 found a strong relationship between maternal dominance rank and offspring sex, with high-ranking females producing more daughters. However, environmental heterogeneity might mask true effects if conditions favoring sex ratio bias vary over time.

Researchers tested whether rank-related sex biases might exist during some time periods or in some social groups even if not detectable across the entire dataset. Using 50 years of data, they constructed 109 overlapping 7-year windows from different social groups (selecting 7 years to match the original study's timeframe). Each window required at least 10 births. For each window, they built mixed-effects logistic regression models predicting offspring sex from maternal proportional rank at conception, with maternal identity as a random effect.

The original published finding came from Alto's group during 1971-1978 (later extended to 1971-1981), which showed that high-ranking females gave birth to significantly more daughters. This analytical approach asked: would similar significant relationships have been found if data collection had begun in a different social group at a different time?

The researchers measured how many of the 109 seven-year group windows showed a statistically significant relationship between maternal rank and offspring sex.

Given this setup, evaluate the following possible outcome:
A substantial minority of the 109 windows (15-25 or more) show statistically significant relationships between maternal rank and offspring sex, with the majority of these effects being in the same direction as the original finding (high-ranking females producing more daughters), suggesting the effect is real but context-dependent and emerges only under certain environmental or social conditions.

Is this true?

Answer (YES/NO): NO